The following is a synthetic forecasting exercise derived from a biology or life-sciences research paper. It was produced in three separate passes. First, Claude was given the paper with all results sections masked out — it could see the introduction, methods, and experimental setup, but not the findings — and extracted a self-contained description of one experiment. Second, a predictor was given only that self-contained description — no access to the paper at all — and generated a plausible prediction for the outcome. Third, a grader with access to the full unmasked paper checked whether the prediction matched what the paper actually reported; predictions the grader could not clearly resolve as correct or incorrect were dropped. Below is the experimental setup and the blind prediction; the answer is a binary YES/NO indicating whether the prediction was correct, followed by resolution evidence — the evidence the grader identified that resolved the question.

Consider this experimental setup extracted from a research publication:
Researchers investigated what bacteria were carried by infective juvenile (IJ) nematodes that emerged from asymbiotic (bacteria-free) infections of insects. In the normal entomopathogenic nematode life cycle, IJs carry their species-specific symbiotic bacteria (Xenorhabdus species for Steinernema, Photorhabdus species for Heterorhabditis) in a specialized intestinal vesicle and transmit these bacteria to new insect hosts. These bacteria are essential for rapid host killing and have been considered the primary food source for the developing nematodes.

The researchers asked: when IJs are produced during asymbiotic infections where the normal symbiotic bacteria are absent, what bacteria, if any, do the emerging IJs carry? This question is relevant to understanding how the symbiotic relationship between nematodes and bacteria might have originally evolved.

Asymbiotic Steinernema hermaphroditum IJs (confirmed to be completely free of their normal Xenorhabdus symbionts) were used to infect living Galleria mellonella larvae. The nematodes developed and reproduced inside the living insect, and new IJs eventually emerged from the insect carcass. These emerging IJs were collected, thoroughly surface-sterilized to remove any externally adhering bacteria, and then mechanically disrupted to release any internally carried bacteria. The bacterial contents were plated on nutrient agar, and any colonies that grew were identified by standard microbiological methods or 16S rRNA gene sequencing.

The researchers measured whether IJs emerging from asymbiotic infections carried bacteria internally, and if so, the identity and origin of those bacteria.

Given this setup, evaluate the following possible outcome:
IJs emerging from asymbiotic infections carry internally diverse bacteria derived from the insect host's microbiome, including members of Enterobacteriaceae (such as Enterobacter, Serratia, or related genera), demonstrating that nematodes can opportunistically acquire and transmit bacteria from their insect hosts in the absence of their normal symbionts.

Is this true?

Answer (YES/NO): YES